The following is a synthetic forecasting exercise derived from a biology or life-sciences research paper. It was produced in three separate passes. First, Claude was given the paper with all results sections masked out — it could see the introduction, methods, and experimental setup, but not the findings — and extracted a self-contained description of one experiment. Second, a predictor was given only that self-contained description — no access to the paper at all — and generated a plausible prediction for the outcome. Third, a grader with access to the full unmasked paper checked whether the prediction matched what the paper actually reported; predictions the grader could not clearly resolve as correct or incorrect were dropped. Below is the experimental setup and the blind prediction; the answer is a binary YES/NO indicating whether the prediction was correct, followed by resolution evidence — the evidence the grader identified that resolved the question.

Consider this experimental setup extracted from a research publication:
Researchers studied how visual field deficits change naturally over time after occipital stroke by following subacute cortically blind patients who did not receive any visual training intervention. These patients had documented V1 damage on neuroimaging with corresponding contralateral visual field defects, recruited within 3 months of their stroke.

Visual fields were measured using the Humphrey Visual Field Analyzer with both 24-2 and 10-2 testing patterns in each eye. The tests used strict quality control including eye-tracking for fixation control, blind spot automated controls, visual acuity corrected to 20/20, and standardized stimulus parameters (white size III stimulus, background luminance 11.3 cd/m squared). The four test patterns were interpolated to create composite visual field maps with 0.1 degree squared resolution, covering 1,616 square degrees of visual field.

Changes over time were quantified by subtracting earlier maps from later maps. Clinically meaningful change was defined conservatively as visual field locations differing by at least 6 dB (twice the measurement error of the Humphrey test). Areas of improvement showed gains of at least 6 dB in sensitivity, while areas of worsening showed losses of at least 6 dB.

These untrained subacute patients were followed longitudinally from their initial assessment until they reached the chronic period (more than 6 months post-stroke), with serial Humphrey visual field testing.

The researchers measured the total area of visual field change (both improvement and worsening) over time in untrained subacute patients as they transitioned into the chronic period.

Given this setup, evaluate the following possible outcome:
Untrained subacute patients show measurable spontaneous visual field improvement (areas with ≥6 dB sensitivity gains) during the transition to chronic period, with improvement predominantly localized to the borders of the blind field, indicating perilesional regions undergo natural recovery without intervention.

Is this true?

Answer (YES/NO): YES